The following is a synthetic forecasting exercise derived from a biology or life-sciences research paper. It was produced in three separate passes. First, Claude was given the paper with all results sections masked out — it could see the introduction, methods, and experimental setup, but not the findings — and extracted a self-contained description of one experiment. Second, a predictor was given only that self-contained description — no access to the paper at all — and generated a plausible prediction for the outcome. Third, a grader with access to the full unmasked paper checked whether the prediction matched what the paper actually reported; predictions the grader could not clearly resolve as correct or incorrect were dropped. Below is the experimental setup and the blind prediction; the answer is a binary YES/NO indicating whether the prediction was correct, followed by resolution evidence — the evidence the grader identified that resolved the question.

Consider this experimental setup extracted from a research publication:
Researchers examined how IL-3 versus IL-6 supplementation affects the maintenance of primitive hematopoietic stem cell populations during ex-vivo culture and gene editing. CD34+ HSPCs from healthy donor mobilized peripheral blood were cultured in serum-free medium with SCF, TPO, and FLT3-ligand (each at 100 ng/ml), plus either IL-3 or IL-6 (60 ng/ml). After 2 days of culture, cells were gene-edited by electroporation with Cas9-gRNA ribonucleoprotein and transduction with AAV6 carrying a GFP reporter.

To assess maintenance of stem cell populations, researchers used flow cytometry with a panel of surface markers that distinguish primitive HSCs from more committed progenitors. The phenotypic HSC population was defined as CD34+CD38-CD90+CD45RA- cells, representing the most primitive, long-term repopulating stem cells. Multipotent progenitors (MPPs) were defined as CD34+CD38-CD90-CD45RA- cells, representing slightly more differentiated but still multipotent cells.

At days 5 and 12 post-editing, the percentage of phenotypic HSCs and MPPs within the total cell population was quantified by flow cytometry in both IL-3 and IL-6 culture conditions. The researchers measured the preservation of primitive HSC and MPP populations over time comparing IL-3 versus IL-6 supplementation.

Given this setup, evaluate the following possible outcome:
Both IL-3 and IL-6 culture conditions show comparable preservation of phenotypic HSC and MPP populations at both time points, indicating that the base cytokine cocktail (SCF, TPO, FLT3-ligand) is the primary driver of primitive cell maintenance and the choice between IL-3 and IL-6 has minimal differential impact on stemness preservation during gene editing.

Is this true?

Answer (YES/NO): NO